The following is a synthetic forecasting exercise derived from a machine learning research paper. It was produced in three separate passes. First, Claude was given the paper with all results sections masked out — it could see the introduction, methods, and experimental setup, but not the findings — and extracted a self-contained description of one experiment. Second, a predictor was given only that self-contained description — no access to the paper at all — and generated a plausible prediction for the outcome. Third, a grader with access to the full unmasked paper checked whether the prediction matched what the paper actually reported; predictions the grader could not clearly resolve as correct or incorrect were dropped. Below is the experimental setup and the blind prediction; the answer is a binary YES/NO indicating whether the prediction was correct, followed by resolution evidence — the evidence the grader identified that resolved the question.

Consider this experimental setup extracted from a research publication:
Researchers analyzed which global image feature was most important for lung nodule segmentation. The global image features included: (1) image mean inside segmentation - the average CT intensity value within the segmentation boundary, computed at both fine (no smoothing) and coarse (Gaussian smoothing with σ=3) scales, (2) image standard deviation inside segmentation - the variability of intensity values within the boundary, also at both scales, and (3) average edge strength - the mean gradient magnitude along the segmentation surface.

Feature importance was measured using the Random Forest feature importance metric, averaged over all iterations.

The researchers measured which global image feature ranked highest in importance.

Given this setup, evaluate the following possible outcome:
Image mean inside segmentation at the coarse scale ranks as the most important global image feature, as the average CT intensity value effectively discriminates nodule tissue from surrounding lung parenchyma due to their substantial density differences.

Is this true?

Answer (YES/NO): NO